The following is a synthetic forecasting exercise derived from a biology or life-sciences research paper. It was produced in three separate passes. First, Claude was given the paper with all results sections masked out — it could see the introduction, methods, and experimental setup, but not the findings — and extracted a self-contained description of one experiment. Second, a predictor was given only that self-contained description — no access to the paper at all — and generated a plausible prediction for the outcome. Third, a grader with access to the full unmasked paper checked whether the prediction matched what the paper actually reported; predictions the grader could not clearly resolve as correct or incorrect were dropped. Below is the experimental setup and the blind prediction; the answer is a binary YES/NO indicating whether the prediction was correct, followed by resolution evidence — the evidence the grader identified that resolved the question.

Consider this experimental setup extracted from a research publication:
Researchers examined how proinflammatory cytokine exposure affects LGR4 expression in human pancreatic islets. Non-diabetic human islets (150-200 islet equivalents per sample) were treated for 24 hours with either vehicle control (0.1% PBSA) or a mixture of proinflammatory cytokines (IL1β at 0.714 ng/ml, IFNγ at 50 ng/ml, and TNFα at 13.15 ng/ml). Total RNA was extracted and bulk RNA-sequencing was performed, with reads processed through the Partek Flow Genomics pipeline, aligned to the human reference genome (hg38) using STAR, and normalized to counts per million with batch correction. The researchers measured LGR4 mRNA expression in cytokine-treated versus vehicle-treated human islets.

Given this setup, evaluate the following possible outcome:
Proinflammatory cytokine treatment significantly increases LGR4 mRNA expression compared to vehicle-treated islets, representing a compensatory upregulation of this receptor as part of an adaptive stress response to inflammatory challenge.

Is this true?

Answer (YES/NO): NO